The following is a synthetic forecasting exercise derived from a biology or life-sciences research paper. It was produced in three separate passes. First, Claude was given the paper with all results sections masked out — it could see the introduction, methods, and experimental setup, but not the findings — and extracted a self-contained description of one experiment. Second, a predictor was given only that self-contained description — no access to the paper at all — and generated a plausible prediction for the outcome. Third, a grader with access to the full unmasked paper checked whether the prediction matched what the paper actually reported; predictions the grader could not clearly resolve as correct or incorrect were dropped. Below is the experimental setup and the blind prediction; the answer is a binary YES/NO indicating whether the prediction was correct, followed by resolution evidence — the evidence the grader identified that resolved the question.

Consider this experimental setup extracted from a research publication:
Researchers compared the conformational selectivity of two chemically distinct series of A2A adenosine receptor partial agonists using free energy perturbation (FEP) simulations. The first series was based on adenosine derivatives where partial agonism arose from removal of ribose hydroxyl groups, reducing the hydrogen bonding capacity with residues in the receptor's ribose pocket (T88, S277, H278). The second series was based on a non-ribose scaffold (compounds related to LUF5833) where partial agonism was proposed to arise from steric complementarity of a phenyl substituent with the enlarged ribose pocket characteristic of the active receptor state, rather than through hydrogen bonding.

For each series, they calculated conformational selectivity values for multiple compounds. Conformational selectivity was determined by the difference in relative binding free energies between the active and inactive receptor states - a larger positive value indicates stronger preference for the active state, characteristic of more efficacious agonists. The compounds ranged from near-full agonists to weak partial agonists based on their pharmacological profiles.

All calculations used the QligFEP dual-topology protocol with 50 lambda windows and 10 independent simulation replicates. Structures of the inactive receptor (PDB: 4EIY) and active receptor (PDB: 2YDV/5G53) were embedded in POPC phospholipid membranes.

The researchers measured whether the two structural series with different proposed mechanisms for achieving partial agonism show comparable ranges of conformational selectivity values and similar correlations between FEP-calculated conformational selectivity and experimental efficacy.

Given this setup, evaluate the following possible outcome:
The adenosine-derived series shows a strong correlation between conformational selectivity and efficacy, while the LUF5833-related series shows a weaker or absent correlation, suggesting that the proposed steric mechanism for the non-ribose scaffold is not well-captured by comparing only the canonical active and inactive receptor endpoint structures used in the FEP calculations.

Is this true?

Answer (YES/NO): NO